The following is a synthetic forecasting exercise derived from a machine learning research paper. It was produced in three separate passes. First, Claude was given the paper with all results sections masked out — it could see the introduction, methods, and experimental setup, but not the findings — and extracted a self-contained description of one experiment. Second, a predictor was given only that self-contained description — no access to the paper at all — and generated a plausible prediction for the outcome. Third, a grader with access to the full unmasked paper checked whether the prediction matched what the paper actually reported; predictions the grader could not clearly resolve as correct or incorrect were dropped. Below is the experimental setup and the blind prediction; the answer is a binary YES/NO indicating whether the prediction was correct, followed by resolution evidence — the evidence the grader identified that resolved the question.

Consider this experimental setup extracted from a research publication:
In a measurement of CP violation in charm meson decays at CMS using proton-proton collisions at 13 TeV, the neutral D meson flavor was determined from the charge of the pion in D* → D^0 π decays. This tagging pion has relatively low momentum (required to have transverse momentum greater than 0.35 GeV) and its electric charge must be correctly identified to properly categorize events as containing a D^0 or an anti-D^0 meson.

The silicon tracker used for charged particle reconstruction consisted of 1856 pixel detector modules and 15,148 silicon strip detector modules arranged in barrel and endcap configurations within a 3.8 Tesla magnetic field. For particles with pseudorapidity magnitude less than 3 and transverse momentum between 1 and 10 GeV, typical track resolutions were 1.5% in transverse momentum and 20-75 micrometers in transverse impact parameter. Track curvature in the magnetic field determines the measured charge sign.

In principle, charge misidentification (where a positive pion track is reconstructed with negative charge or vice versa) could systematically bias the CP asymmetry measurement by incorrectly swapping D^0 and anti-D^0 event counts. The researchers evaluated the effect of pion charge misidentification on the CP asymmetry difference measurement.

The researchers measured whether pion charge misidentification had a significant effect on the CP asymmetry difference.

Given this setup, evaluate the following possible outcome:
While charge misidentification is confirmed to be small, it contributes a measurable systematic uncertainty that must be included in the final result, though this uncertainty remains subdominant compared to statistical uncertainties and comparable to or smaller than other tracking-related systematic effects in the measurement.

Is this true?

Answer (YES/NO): NO